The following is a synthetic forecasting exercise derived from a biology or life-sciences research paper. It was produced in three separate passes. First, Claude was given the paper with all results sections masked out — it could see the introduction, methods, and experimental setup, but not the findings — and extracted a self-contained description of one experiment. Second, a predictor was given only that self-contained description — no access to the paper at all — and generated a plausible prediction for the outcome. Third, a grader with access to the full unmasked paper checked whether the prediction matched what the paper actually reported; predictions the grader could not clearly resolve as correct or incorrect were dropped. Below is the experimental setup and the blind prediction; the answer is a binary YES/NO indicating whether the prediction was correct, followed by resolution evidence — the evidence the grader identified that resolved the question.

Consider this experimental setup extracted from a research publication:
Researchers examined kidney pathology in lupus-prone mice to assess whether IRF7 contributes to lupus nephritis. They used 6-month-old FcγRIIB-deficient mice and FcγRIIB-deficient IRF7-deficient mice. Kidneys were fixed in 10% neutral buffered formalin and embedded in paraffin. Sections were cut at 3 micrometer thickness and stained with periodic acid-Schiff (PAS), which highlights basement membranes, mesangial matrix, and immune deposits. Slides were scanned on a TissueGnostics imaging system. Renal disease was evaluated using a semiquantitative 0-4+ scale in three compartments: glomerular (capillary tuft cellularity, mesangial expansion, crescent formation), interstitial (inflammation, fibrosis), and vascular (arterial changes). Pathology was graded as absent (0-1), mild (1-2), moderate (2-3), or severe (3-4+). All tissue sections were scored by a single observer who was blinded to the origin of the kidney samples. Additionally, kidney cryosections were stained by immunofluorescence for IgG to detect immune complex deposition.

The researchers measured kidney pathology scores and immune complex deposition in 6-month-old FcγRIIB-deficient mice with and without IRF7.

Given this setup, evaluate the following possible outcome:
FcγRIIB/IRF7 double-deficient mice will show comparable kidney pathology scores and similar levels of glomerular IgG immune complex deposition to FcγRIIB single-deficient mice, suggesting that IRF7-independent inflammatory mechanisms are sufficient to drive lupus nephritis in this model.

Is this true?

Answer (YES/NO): NO